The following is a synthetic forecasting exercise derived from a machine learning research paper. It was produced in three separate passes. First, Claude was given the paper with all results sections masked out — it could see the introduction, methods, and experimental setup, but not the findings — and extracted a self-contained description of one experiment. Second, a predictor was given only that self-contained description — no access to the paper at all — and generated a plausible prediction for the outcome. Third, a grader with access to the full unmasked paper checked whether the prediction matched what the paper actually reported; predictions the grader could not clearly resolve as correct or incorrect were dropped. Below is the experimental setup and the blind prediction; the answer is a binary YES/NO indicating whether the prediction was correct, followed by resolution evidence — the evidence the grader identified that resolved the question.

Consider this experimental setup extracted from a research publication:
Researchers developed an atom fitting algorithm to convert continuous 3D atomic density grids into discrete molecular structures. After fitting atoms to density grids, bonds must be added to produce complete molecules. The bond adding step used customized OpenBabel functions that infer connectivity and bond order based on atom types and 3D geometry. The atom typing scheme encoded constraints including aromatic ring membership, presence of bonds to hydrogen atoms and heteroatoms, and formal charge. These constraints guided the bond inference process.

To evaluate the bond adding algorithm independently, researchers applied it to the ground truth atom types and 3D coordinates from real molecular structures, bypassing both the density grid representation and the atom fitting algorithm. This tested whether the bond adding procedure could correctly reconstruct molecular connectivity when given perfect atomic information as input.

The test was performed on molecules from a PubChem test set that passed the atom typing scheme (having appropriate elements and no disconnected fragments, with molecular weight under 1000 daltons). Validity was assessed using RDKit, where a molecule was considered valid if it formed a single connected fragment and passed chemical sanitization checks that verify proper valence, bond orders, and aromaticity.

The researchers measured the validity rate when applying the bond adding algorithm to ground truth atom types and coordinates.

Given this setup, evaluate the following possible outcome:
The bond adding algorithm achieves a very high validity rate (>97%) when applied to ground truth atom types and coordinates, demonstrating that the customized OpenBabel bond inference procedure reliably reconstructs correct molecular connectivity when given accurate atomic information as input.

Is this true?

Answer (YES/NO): YES